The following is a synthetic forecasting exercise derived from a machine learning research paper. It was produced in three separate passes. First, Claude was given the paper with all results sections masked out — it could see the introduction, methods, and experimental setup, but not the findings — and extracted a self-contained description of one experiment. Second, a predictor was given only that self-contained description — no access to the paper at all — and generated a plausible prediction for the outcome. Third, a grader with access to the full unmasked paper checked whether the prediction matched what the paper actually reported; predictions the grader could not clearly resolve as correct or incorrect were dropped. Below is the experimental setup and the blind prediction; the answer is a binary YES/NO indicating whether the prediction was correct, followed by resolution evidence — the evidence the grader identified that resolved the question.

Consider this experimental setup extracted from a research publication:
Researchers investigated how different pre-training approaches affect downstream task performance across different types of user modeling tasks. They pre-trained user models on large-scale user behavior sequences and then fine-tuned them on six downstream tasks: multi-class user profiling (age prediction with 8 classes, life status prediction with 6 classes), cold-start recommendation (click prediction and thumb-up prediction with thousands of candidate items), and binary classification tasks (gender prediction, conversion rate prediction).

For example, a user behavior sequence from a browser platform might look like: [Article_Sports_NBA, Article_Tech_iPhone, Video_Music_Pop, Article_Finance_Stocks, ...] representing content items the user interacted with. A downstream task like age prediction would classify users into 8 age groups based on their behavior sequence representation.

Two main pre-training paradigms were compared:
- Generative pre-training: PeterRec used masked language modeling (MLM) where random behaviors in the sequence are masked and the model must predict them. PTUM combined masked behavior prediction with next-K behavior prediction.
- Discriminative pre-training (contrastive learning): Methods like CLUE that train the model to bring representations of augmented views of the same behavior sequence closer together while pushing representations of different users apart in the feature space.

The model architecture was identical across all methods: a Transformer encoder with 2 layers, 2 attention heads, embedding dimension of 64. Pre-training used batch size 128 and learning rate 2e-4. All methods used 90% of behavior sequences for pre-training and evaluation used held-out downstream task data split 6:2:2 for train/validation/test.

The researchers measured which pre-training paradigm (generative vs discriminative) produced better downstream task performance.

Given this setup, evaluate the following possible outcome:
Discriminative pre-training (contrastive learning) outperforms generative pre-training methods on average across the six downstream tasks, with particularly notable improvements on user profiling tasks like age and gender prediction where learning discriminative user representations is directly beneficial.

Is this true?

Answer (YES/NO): NO